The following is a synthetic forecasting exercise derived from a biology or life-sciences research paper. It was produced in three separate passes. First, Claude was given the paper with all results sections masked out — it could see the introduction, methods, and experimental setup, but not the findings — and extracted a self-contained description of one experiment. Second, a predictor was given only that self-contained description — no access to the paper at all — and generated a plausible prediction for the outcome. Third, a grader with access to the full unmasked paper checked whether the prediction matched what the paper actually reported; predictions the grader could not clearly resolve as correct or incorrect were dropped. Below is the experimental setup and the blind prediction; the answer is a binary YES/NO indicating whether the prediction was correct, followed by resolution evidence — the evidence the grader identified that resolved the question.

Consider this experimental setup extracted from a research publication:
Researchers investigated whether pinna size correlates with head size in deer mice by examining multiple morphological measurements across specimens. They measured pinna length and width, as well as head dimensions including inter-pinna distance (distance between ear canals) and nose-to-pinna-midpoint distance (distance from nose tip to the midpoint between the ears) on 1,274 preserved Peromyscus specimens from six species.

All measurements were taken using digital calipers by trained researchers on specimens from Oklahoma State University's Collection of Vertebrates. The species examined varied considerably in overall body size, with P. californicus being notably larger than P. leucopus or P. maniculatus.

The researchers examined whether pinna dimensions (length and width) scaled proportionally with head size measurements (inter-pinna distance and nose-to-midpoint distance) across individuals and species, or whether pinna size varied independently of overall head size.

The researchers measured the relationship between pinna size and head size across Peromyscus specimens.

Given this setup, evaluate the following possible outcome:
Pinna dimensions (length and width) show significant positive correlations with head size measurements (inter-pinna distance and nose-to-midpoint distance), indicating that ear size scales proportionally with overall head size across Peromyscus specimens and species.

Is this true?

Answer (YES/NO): NO